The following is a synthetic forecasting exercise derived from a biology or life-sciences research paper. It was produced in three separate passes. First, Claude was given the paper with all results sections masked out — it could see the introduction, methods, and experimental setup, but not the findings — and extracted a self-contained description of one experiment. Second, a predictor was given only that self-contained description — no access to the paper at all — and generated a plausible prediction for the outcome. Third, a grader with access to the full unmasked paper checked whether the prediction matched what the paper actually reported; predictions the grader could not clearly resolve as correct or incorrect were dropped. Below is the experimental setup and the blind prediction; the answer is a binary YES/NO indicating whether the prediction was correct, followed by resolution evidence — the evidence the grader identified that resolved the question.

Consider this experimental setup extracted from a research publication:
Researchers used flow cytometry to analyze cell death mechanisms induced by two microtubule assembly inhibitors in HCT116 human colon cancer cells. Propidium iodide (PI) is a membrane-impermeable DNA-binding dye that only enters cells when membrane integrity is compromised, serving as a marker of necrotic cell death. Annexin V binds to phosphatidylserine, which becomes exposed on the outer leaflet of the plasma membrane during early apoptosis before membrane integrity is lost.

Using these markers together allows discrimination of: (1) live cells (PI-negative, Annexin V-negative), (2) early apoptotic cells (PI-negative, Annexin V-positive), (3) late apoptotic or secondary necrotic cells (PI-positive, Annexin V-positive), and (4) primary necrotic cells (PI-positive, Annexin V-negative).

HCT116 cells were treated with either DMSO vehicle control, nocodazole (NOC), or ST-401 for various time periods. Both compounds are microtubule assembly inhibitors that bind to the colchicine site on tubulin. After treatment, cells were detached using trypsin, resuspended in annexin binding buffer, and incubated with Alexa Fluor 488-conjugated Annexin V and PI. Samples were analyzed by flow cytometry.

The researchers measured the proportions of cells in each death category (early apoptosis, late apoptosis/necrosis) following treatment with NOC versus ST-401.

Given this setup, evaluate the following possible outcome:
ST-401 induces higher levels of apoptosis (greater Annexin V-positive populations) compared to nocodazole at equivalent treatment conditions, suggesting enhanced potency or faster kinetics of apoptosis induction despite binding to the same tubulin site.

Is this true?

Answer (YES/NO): NO